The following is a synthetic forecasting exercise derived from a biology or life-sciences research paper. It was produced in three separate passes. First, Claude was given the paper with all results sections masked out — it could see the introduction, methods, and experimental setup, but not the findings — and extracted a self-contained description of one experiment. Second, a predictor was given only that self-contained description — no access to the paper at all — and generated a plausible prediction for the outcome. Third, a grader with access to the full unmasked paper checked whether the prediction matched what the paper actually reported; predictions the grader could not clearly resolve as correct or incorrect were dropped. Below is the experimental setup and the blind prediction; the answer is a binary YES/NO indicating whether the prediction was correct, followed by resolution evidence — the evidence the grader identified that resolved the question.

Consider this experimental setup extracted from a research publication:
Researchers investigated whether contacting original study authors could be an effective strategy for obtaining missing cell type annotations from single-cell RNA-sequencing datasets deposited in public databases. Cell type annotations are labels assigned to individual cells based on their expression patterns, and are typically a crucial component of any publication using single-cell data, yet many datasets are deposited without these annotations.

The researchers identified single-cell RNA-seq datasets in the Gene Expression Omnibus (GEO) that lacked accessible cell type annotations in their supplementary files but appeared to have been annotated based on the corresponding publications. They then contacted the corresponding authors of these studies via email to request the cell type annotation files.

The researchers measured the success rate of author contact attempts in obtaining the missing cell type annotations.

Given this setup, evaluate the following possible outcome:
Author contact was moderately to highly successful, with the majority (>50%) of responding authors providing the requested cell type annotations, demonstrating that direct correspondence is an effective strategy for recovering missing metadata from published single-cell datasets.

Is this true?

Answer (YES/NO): NO